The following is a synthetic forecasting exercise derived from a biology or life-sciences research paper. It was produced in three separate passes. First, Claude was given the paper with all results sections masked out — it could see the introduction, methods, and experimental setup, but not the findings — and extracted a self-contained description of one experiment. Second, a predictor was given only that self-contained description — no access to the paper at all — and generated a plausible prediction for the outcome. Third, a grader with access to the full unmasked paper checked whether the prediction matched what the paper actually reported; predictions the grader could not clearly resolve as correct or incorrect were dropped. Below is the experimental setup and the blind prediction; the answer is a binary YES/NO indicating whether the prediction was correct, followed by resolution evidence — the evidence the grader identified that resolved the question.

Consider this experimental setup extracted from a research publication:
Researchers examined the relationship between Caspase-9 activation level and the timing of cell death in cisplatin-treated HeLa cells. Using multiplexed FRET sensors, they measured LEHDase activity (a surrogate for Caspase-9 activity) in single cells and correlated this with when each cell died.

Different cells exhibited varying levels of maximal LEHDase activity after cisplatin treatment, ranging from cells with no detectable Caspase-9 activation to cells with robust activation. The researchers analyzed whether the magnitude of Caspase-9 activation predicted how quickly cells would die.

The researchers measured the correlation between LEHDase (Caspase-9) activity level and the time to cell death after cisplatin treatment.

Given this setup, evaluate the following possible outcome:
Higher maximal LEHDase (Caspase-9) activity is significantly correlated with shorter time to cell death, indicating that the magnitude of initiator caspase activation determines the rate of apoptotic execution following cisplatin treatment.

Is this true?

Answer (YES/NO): YES